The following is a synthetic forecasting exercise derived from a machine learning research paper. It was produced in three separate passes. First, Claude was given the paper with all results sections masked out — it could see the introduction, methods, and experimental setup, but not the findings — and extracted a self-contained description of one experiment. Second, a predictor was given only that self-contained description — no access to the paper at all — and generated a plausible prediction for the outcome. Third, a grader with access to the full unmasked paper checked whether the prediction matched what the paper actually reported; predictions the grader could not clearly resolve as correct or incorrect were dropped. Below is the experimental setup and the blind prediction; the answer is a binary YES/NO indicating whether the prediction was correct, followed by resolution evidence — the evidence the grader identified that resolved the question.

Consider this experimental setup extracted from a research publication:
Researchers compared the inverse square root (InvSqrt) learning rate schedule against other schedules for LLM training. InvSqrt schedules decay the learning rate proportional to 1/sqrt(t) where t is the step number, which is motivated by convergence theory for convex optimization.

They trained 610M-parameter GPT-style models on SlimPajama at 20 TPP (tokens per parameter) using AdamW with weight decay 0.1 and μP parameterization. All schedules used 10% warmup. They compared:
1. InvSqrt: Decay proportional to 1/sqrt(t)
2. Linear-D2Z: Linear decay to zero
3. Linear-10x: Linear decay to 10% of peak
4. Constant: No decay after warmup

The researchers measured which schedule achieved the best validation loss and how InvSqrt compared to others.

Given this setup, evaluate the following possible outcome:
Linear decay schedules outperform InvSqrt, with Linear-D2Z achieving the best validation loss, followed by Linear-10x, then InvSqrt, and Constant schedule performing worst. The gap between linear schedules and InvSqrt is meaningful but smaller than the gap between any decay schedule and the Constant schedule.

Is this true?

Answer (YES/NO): NO